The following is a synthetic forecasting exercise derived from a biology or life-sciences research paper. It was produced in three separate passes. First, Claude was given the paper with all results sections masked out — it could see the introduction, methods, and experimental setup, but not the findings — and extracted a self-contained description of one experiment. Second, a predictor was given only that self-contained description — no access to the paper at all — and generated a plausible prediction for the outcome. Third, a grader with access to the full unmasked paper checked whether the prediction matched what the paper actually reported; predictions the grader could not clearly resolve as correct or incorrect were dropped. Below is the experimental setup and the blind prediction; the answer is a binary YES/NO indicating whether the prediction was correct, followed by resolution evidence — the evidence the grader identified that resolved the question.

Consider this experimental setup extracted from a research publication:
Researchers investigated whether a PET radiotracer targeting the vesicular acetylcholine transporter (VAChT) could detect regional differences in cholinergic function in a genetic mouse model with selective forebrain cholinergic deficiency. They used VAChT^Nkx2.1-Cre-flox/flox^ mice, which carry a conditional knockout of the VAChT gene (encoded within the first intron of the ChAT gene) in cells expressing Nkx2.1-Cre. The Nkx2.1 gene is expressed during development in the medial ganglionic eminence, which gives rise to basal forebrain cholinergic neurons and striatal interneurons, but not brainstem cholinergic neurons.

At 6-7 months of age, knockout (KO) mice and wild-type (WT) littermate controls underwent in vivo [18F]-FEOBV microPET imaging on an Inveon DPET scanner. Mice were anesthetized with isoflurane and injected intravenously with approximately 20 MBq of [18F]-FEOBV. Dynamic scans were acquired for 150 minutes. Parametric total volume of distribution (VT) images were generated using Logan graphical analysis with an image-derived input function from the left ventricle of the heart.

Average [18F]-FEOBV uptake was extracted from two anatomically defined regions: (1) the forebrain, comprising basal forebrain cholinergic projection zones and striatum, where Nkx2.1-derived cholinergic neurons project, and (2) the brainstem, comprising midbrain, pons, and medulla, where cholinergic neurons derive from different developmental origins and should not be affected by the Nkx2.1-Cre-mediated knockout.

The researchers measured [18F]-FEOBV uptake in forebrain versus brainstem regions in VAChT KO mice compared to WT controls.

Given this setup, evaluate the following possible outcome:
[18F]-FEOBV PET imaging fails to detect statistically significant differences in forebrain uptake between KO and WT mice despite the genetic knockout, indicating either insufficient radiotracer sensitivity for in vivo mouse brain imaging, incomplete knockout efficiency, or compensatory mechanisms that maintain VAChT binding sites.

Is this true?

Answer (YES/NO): NO